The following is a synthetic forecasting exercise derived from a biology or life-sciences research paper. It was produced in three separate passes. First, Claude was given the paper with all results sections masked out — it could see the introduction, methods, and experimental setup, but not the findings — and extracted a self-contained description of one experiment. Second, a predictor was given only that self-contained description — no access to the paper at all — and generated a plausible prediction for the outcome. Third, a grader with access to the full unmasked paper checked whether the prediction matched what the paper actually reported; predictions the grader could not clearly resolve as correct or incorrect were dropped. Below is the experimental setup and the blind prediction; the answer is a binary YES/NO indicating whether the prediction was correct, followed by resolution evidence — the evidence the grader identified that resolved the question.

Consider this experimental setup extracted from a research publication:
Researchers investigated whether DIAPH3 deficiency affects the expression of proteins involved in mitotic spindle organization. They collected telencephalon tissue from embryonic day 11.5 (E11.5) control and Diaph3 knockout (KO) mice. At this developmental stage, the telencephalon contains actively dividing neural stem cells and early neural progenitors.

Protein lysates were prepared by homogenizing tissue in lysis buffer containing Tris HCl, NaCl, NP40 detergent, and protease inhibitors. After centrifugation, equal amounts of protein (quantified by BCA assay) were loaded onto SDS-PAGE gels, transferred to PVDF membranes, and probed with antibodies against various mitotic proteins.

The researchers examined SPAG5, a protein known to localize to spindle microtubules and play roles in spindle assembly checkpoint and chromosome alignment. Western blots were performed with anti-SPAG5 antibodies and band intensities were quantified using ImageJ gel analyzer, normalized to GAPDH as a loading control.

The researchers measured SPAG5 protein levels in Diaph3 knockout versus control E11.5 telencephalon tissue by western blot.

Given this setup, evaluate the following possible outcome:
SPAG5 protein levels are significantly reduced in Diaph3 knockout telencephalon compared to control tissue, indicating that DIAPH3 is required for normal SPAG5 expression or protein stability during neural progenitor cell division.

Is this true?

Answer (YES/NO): YES